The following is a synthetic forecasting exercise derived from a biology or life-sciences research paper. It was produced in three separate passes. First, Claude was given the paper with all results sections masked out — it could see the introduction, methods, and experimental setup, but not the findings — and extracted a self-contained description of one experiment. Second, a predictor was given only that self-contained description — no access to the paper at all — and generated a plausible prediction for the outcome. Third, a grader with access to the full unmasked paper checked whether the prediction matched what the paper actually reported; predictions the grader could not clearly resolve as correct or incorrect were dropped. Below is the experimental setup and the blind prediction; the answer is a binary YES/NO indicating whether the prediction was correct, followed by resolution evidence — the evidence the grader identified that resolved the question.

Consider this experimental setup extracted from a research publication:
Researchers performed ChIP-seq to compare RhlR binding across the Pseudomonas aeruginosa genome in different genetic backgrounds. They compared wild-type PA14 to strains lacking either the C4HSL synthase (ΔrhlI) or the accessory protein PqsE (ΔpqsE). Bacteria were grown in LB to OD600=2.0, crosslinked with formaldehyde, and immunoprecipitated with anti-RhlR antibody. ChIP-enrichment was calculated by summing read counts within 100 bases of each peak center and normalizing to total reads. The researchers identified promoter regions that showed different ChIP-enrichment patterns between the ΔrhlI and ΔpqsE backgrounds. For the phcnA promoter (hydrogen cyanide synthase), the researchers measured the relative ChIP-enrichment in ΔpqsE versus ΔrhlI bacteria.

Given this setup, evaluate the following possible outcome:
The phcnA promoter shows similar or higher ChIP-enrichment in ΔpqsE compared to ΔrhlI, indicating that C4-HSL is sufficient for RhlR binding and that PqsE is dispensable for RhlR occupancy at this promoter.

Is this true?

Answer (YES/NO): NO